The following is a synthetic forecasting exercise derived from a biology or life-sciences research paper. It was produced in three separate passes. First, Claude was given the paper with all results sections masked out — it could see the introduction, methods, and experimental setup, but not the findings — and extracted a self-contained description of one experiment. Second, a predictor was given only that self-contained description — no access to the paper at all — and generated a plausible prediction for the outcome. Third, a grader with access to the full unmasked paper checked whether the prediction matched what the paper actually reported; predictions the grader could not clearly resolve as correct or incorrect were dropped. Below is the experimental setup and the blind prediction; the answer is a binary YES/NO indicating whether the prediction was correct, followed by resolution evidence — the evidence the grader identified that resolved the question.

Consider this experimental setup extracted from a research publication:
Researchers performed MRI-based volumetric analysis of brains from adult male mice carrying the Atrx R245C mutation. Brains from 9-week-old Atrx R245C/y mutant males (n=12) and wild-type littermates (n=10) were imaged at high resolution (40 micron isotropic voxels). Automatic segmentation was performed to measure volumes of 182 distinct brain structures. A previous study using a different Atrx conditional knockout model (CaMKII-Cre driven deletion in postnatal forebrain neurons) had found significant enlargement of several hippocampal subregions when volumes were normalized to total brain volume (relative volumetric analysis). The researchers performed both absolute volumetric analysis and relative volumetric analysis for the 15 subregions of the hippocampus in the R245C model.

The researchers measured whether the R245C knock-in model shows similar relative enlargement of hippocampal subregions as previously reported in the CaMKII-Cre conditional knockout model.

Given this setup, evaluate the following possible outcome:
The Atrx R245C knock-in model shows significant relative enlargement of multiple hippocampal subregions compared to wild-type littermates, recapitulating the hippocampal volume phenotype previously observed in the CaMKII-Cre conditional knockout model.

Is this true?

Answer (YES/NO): NO